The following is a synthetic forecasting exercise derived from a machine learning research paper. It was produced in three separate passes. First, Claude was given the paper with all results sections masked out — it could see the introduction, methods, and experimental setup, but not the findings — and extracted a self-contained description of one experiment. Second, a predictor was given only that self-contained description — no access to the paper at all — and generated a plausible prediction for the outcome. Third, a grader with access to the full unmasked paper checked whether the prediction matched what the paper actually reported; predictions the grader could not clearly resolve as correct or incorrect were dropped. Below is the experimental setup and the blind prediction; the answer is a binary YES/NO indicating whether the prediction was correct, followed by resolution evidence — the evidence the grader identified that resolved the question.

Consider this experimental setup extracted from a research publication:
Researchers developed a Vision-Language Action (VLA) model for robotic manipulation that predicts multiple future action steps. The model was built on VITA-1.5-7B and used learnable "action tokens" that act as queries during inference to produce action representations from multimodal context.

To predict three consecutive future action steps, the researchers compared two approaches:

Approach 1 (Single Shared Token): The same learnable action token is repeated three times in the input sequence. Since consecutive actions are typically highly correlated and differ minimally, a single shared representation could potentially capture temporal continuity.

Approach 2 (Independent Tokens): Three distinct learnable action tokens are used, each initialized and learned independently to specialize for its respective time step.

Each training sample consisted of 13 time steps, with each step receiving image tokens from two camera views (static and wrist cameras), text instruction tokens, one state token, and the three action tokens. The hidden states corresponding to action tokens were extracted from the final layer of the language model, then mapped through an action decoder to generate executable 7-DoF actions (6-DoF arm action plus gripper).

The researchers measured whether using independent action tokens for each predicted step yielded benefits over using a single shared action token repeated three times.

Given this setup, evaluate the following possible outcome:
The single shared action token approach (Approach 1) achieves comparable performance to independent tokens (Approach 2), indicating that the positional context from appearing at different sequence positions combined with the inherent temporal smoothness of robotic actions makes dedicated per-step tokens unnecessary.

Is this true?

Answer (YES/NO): YES